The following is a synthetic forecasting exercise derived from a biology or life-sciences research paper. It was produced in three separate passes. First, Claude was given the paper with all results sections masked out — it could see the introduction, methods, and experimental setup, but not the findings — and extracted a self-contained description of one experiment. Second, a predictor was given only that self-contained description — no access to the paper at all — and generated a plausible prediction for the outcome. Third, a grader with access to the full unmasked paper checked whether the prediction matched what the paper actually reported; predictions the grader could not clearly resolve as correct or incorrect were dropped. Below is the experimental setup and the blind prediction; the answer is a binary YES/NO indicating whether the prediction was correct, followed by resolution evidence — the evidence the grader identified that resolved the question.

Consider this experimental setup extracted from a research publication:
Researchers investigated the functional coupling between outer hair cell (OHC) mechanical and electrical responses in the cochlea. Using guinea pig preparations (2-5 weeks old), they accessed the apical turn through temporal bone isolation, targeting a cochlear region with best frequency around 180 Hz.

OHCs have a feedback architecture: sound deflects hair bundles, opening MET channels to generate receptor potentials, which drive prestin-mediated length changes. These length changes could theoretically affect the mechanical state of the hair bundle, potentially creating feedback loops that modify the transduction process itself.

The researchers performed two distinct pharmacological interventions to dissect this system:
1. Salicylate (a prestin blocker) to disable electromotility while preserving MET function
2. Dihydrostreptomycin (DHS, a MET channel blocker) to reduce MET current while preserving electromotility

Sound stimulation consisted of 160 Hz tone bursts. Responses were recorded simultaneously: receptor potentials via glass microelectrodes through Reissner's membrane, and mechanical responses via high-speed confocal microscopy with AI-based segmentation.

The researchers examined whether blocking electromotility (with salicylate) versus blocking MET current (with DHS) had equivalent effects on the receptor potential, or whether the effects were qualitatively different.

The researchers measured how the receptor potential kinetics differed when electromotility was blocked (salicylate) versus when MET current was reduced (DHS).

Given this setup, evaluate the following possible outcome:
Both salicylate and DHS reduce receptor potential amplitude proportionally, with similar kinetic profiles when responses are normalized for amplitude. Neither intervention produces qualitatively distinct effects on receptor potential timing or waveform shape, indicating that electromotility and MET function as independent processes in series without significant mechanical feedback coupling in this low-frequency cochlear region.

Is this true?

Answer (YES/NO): NO